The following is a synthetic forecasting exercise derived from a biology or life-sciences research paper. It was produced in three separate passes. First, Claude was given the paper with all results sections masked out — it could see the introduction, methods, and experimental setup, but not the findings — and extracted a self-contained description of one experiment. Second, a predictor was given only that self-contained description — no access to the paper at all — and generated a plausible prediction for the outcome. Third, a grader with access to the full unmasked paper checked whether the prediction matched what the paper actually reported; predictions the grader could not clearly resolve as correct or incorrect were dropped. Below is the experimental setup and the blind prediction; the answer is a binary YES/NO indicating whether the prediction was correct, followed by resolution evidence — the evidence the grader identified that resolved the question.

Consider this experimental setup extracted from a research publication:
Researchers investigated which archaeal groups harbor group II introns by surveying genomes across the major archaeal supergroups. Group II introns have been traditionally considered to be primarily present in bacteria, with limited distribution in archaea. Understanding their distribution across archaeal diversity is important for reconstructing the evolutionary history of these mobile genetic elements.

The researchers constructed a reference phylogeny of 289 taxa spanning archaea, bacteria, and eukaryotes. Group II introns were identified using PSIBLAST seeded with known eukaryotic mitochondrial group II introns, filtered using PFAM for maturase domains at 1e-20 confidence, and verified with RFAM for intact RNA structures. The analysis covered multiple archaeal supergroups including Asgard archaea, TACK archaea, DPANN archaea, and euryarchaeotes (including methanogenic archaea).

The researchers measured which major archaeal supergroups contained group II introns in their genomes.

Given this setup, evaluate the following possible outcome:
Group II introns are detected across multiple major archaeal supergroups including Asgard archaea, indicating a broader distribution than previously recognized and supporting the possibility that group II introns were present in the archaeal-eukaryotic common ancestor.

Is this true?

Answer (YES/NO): YES